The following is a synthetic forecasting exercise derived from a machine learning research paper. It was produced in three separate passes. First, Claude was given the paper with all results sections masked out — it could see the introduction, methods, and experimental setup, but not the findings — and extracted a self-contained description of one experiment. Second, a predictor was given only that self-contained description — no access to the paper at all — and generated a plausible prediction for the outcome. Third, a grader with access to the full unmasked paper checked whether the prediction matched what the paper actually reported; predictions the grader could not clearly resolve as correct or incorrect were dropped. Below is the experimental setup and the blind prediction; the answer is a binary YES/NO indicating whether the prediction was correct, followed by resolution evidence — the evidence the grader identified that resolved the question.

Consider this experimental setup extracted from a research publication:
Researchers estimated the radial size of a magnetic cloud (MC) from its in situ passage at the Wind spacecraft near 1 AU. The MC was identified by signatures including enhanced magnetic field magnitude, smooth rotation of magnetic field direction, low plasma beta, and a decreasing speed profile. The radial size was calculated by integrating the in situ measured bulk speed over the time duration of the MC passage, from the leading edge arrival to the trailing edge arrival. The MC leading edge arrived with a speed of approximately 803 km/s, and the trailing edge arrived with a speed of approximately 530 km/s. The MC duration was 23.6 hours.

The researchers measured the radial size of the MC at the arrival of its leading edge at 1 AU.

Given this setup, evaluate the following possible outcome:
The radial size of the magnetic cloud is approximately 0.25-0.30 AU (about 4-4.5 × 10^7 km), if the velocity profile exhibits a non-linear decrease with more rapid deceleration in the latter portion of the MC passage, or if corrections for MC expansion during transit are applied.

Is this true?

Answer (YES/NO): NO